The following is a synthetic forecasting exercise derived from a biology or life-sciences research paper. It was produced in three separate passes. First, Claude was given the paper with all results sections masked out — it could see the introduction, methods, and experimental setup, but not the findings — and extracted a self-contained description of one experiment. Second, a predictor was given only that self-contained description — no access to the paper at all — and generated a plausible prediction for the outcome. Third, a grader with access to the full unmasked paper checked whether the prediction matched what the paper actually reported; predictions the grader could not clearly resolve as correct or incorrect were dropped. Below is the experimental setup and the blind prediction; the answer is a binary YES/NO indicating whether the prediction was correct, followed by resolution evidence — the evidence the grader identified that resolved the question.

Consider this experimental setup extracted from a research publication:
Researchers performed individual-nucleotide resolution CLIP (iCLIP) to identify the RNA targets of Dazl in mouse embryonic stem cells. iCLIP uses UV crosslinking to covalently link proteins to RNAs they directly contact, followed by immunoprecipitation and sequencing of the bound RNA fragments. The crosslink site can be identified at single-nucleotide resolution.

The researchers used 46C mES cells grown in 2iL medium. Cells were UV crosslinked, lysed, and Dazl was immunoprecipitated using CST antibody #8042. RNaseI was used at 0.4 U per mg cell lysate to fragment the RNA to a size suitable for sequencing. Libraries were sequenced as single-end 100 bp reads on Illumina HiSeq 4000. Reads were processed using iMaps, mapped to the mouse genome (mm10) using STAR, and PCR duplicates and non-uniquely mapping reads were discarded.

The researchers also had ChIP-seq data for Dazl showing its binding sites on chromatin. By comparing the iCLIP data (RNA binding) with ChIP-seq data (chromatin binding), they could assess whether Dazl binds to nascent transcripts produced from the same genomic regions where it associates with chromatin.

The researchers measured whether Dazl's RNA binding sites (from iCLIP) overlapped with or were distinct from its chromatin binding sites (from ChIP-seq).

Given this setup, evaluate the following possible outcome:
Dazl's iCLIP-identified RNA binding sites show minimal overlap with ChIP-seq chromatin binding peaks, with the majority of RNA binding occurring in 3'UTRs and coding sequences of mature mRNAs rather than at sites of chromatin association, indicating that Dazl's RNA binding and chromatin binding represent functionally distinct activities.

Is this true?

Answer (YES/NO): YES